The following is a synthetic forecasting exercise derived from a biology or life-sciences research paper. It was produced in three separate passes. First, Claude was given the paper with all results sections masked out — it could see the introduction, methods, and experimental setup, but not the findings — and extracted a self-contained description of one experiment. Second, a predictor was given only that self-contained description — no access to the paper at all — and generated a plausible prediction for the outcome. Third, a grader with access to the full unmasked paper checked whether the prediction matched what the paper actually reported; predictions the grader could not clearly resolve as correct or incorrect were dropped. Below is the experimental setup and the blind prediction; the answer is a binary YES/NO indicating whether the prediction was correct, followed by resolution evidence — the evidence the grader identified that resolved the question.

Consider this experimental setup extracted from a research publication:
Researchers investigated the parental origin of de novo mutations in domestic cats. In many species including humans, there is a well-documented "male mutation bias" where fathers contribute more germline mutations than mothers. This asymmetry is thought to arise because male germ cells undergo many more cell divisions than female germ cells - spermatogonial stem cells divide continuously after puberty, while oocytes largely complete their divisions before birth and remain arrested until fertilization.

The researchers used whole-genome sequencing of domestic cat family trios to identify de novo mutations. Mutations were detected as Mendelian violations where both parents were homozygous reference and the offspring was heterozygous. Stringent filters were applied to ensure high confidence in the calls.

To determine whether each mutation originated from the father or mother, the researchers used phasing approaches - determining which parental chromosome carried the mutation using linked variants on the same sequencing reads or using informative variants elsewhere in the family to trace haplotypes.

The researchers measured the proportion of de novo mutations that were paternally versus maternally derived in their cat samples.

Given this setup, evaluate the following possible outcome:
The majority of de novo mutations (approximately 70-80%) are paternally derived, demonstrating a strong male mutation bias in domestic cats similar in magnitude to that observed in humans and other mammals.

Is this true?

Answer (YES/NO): YES